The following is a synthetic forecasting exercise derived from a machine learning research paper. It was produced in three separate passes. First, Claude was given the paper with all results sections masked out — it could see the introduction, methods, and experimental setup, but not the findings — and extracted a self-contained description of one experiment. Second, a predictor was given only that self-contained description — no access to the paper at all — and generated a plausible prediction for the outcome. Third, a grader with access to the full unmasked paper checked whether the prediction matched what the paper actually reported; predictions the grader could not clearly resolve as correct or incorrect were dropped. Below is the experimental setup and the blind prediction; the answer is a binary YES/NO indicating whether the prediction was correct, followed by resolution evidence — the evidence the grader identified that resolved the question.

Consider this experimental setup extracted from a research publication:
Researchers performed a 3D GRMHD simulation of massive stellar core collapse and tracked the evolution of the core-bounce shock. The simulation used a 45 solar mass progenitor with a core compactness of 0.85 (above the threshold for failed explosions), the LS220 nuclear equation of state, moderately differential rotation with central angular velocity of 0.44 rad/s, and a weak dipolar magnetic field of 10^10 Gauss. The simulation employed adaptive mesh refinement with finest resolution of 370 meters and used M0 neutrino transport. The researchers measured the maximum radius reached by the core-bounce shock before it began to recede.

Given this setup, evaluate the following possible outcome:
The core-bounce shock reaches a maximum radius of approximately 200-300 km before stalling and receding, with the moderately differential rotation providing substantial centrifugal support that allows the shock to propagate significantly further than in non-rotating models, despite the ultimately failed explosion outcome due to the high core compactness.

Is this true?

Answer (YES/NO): NO